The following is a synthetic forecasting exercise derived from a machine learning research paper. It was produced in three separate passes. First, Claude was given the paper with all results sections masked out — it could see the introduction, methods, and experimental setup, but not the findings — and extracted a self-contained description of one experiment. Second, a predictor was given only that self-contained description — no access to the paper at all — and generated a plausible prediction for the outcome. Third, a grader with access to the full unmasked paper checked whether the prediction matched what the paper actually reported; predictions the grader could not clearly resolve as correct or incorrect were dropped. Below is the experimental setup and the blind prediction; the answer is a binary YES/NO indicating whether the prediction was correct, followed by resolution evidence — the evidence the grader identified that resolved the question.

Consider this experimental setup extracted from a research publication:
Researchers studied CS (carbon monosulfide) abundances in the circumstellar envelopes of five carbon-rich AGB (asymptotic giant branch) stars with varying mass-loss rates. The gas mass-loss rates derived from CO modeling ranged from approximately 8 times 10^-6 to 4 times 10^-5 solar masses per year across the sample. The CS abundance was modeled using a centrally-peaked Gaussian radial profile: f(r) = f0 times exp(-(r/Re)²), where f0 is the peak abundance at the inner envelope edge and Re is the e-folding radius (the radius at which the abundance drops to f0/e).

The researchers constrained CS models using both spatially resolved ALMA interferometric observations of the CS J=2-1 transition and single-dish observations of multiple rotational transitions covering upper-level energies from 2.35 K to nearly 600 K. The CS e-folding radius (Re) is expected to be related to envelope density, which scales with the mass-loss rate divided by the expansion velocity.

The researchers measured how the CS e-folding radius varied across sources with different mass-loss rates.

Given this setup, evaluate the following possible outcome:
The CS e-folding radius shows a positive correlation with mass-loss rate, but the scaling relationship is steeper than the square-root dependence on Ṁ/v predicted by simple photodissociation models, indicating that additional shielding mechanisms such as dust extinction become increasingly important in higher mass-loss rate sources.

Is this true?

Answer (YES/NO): NO